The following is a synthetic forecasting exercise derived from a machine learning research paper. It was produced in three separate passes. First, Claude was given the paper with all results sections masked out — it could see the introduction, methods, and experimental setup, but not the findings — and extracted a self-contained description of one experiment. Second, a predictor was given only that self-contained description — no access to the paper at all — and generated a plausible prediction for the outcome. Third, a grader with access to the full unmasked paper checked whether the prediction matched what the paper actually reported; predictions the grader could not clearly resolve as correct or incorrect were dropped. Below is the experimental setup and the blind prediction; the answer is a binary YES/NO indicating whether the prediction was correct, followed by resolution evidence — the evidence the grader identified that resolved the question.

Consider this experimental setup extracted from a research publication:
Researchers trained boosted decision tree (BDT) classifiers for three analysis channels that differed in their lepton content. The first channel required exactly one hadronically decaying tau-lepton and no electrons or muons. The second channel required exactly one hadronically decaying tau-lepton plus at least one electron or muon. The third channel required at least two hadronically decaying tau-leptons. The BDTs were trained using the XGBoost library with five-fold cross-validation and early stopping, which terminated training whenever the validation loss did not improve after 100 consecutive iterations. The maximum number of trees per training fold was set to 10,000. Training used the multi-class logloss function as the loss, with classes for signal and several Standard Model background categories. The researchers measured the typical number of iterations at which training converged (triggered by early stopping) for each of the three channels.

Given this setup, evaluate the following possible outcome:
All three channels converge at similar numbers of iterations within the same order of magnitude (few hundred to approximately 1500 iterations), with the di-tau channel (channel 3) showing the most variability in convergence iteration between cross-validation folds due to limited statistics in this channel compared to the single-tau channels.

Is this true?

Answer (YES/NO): NO